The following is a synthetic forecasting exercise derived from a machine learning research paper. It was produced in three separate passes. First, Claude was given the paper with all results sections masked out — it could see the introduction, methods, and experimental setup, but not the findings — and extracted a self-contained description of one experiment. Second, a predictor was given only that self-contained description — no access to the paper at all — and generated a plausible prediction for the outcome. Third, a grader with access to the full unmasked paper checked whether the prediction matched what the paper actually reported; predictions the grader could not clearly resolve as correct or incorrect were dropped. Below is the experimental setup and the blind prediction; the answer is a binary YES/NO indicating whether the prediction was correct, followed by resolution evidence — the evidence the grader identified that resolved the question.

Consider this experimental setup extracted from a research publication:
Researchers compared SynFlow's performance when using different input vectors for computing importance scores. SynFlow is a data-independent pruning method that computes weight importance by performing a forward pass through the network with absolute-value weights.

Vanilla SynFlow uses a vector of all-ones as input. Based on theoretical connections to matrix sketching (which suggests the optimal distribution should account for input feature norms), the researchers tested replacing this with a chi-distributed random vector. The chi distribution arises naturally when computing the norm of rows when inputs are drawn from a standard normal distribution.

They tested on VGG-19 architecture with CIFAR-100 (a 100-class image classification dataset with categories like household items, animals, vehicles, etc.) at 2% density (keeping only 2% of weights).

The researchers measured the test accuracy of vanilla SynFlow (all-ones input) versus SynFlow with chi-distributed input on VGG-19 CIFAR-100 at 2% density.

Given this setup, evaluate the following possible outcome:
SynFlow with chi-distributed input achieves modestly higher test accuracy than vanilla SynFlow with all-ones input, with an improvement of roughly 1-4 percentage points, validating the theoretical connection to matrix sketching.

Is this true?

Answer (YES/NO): NO